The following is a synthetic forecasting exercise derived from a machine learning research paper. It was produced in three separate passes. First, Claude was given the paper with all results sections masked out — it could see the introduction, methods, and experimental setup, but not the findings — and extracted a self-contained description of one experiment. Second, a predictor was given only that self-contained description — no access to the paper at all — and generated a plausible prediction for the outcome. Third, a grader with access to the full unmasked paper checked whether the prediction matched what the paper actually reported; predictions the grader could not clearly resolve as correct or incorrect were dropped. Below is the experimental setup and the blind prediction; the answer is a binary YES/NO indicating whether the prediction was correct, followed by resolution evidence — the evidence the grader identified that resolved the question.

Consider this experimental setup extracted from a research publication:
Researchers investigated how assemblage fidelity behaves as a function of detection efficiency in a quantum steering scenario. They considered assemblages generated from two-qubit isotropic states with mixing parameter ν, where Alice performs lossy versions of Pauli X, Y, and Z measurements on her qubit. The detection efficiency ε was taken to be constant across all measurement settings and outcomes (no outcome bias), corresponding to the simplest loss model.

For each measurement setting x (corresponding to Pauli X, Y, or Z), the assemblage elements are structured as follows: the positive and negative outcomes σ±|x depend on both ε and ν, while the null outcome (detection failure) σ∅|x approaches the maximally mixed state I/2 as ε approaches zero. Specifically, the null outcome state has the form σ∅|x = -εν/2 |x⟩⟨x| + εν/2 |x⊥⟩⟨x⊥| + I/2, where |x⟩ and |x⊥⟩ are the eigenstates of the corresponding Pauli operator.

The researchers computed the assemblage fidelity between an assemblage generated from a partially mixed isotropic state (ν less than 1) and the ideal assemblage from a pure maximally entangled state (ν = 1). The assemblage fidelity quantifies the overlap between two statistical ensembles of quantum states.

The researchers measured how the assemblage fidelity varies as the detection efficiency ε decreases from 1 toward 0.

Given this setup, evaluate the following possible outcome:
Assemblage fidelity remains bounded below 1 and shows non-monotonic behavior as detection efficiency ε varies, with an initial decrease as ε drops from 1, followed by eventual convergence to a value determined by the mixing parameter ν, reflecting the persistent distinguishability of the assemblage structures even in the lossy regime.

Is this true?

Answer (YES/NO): NO